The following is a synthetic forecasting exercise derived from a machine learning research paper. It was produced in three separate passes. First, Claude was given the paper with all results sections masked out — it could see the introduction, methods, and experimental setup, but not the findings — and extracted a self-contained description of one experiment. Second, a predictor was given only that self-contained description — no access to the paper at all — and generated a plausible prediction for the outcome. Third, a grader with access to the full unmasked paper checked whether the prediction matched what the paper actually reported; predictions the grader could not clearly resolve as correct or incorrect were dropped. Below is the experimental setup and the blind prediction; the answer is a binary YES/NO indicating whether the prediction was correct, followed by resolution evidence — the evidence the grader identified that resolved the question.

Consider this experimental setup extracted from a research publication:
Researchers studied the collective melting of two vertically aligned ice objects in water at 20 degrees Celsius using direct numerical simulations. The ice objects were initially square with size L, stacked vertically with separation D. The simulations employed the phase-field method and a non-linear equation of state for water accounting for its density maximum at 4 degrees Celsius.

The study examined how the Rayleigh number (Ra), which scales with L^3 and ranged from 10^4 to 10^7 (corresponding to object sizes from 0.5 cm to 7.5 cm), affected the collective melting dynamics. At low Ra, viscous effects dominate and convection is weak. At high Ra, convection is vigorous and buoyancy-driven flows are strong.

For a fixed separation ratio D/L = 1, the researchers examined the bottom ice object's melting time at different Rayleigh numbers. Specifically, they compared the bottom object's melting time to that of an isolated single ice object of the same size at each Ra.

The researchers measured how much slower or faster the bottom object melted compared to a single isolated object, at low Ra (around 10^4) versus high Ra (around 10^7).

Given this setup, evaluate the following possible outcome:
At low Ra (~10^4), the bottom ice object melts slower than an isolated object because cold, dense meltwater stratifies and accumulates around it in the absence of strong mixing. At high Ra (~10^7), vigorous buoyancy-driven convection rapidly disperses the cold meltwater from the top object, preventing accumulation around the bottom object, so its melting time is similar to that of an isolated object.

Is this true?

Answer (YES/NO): NO